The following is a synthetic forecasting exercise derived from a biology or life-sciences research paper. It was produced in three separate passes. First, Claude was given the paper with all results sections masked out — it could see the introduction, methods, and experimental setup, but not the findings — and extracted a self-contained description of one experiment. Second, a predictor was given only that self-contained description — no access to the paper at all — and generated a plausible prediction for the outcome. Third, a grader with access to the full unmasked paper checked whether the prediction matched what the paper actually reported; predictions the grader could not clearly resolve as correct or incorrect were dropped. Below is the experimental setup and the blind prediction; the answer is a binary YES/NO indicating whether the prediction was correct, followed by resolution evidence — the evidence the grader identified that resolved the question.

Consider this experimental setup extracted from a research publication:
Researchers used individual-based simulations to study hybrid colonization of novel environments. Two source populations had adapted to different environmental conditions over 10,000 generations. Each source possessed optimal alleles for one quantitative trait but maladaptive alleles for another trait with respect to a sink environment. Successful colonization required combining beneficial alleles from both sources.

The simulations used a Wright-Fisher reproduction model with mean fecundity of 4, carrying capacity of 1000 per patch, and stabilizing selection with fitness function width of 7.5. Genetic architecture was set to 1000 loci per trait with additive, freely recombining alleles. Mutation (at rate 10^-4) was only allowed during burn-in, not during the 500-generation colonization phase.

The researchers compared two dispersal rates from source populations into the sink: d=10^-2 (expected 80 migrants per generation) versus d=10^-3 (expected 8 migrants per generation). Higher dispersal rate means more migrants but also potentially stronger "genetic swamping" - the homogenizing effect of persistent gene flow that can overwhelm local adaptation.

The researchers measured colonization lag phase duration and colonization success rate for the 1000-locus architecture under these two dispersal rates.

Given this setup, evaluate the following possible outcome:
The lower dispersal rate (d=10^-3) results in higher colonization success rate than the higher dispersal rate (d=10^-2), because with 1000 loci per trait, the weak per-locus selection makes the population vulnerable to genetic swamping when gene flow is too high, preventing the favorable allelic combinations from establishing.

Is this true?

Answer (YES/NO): NO